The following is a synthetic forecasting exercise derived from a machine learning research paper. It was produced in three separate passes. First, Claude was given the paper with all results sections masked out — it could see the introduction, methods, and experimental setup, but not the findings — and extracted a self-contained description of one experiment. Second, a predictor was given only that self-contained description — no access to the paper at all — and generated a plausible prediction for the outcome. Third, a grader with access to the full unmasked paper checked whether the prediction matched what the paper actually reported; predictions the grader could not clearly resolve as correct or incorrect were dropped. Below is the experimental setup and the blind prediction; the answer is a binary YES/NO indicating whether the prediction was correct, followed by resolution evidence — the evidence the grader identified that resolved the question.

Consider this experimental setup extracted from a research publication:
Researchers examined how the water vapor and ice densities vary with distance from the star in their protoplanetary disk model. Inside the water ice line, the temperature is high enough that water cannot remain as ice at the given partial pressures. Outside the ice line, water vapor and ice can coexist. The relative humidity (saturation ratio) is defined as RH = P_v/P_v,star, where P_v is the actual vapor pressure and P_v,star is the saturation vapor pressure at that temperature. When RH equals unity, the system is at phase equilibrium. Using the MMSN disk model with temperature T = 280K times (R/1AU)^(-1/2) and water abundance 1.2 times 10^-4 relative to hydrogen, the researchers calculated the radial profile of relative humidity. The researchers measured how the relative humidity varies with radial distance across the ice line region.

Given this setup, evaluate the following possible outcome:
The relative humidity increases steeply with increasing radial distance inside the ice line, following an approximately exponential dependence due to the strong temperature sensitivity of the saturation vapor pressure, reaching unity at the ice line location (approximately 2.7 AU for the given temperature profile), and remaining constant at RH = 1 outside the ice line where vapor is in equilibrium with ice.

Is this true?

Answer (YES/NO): NO